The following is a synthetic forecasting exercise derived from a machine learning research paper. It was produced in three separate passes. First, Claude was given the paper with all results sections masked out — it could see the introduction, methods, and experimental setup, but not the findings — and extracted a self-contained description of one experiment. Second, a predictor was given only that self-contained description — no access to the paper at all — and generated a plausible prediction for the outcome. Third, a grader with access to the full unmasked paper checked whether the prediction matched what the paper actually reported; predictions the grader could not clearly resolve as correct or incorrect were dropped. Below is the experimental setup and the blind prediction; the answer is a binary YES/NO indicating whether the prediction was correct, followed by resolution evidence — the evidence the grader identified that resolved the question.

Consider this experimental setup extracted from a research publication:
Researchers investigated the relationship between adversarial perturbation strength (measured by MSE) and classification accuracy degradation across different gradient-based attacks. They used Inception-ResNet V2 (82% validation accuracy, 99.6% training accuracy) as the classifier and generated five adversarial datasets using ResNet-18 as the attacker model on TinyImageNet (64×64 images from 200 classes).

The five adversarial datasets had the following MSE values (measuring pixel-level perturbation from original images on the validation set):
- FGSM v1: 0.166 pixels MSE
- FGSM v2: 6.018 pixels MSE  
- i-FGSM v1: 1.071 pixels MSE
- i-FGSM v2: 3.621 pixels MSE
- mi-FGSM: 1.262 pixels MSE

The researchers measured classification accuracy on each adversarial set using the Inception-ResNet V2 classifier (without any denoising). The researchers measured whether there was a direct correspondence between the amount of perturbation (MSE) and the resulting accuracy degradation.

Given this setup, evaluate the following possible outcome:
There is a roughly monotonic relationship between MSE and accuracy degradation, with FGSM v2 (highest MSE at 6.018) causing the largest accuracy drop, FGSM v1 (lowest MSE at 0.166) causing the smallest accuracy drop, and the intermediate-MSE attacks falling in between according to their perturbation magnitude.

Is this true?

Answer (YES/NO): NO